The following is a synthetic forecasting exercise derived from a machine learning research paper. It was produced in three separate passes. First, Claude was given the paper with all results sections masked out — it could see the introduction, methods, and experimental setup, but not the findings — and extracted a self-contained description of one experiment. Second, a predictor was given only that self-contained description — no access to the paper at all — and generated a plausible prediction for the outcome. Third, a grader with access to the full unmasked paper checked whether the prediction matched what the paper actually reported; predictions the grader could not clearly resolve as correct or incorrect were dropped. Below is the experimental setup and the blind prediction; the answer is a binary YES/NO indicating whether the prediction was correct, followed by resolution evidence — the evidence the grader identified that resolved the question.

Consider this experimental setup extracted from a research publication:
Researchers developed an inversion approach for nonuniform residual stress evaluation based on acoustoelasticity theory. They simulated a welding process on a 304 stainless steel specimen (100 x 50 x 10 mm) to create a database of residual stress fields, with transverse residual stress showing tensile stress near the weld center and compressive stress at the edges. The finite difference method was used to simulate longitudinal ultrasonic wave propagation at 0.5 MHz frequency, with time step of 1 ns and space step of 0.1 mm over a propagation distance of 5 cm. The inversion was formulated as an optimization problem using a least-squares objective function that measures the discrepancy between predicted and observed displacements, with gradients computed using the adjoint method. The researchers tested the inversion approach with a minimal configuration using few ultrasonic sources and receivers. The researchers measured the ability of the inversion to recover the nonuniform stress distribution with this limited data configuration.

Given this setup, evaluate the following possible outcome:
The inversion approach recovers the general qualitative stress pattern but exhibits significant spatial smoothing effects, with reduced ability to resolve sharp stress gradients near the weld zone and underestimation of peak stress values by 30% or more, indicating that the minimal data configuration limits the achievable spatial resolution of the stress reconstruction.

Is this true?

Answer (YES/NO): NO